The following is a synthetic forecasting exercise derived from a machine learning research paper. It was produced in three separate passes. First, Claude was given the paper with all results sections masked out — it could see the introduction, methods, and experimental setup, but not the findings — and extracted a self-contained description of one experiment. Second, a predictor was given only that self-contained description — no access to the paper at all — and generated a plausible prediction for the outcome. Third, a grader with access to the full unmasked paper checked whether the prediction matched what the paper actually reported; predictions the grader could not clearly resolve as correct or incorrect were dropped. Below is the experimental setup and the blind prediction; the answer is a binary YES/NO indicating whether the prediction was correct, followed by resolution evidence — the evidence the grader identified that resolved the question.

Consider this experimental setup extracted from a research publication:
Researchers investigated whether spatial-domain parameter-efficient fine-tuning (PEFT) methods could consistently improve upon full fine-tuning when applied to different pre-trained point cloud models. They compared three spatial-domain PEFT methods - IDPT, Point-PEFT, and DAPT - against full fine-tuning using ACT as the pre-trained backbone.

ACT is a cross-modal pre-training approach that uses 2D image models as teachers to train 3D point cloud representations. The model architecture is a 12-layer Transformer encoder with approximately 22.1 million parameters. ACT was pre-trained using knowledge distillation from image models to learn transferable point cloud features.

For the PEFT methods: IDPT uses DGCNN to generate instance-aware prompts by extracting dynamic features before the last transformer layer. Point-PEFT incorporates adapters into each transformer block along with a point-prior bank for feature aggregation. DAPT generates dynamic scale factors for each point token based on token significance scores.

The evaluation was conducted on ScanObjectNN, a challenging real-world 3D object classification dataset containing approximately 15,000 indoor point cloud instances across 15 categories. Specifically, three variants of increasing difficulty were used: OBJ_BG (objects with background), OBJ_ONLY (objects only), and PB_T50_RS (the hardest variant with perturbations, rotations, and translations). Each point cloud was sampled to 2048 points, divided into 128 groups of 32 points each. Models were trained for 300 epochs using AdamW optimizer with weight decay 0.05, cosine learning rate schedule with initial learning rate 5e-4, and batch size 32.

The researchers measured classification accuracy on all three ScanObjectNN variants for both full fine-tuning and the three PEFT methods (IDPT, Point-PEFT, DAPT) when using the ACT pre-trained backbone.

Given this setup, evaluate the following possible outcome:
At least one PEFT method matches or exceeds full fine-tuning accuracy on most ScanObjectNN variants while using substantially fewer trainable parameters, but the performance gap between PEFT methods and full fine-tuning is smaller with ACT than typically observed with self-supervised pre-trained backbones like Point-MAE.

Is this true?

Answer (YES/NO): NO